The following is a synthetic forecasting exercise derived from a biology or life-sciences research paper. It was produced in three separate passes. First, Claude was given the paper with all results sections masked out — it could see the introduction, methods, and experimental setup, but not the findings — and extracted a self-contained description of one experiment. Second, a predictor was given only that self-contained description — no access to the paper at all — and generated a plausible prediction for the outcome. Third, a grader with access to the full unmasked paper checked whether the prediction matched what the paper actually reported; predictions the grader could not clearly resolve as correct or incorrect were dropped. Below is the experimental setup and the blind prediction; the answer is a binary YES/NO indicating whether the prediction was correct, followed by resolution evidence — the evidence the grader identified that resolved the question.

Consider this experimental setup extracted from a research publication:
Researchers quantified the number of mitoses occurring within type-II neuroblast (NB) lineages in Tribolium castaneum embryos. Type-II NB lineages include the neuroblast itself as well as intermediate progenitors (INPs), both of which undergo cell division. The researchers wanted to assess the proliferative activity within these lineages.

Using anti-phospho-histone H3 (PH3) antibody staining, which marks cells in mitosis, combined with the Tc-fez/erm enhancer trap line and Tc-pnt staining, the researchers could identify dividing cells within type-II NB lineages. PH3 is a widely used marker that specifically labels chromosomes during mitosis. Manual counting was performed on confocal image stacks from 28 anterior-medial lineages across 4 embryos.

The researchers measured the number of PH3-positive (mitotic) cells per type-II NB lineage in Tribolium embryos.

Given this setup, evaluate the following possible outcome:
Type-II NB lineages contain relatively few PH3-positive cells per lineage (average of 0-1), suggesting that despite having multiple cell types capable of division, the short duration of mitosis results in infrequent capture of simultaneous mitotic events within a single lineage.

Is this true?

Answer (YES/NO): NO